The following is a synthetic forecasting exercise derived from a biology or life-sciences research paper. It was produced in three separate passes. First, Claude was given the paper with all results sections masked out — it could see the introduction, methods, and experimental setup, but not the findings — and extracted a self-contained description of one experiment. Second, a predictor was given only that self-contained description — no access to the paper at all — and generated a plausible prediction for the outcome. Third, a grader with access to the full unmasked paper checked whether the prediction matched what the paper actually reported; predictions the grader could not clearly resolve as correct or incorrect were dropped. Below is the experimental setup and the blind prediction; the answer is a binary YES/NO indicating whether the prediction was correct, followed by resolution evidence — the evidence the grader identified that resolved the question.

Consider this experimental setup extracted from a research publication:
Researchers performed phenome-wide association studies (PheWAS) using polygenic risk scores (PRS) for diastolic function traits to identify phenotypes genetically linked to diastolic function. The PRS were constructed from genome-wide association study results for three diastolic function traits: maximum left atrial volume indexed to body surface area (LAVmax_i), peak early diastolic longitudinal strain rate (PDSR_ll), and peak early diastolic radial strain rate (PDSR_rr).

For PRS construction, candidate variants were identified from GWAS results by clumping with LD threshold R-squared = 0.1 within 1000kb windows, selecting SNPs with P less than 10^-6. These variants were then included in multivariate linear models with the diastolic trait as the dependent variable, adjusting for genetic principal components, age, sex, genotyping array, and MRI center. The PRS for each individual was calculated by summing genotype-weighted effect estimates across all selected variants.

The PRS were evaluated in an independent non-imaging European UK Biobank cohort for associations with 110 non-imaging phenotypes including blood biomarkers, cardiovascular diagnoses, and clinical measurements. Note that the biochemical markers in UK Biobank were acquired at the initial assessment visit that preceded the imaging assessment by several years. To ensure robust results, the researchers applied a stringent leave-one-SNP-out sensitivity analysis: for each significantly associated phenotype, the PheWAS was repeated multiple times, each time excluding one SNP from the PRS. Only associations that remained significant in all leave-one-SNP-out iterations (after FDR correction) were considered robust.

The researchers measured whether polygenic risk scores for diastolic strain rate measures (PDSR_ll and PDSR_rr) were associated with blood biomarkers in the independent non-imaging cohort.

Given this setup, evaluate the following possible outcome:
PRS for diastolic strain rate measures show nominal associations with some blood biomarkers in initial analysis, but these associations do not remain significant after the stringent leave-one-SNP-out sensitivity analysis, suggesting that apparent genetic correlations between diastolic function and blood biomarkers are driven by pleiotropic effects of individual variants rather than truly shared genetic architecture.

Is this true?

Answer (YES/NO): NO